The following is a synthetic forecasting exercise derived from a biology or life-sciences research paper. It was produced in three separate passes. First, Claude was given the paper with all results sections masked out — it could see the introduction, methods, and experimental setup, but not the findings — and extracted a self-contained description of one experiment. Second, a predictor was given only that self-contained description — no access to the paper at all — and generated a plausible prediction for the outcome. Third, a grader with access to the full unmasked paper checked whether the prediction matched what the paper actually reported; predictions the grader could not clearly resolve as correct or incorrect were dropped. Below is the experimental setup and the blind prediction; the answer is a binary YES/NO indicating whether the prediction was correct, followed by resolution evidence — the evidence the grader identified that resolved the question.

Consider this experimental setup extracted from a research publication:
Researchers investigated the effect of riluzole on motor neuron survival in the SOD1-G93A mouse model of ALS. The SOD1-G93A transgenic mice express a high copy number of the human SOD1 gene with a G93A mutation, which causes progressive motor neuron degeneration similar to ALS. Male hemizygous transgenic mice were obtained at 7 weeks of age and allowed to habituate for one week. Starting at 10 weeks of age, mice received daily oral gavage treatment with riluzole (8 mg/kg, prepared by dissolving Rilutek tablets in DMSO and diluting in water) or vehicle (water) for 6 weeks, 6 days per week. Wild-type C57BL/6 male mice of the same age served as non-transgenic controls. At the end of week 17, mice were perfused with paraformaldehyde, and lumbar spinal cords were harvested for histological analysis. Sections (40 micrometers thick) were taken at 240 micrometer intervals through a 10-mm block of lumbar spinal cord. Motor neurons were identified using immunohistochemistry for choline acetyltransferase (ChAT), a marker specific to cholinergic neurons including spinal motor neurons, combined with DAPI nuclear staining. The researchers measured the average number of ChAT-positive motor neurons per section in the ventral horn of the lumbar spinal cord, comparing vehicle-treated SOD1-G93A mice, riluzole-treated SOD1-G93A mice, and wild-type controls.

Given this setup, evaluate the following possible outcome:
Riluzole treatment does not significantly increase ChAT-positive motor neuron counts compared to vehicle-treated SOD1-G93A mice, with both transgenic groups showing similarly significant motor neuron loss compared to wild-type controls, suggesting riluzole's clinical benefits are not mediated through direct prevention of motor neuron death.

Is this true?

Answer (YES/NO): YES